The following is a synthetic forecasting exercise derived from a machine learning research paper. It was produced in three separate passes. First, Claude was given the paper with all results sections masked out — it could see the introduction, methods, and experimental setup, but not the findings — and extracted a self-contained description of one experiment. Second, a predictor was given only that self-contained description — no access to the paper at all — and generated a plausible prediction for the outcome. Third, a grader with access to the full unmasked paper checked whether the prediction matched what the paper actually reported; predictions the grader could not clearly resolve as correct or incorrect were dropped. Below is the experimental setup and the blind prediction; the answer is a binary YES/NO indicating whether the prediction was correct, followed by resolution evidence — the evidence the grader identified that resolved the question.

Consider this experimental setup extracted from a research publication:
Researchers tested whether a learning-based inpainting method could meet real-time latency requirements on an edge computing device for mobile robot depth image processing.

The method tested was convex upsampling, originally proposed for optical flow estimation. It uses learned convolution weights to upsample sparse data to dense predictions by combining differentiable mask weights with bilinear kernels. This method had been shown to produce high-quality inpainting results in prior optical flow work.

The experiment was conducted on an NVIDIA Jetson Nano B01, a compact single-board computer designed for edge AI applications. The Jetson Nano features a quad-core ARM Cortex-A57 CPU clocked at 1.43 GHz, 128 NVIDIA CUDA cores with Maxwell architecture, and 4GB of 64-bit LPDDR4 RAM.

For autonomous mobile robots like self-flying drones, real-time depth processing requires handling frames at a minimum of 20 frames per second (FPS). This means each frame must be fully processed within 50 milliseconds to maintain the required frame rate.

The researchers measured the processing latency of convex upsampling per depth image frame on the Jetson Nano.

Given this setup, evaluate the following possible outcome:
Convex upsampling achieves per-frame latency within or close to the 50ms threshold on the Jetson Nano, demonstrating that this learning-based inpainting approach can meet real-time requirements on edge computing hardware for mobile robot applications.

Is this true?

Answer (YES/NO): NO